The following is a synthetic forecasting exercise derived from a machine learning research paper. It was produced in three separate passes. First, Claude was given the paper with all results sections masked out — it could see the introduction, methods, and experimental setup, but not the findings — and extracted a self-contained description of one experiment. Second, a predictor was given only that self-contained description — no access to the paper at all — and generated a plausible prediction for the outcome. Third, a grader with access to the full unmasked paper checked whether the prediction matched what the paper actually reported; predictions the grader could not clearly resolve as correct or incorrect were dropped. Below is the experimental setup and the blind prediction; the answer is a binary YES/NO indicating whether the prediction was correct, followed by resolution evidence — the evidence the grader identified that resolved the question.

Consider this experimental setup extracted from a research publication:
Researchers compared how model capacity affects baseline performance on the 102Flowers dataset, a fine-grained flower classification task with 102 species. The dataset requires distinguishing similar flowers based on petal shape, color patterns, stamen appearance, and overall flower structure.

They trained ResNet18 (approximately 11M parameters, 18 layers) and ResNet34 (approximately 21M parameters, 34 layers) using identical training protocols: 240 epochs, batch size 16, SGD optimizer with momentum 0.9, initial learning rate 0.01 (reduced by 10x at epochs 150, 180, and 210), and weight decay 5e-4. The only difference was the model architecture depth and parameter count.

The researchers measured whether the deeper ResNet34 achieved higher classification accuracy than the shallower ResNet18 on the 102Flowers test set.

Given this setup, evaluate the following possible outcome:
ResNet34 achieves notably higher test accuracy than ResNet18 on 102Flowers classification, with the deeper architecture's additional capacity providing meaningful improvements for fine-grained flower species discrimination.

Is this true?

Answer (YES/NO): NO